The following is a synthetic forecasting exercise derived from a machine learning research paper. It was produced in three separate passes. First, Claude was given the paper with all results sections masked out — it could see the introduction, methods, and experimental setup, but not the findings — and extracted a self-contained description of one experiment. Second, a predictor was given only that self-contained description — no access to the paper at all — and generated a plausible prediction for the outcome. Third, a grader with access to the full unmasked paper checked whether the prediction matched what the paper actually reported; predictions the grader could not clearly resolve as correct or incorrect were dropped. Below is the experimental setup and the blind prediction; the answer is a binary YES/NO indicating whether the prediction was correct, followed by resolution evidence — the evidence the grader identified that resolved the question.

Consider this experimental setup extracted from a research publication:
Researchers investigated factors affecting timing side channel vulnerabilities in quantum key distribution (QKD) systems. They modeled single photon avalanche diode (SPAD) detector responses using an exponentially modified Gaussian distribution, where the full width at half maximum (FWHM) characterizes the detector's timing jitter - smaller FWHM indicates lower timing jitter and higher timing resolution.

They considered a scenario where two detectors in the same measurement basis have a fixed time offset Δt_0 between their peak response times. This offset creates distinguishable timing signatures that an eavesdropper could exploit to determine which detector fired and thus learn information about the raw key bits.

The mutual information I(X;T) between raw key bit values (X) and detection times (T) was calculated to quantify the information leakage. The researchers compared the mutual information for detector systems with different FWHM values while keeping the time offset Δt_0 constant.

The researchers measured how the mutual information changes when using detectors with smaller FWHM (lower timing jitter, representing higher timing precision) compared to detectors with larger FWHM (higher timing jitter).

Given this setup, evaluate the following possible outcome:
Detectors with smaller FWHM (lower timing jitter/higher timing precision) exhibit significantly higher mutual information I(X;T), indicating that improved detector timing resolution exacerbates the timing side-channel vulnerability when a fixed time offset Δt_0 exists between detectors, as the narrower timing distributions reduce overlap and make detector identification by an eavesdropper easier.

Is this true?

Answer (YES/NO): YES